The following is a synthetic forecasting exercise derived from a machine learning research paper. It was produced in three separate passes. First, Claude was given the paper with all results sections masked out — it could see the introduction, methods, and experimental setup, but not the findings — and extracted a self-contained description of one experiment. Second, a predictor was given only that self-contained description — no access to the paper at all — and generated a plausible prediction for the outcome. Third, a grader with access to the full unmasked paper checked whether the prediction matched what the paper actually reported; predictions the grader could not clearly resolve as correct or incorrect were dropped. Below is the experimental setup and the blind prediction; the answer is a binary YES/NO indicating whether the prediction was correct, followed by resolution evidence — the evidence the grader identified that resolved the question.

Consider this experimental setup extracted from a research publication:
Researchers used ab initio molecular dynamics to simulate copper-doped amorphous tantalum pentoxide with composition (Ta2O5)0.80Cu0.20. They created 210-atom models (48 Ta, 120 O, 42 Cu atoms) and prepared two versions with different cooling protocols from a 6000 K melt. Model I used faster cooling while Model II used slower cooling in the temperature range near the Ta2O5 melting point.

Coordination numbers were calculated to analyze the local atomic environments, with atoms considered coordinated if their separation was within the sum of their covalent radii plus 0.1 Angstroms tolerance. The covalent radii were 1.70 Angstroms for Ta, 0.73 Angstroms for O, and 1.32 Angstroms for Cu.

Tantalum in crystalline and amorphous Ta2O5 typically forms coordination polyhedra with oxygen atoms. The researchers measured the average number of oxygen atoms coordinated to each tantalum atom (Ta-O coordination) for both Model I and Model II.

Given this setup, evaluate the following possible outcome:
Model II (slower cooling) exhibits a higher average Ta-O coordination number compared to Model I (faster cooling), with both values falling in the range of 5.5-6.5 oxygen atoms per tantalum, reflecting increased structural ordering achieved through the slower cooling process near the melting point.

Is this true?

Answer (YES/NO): YES